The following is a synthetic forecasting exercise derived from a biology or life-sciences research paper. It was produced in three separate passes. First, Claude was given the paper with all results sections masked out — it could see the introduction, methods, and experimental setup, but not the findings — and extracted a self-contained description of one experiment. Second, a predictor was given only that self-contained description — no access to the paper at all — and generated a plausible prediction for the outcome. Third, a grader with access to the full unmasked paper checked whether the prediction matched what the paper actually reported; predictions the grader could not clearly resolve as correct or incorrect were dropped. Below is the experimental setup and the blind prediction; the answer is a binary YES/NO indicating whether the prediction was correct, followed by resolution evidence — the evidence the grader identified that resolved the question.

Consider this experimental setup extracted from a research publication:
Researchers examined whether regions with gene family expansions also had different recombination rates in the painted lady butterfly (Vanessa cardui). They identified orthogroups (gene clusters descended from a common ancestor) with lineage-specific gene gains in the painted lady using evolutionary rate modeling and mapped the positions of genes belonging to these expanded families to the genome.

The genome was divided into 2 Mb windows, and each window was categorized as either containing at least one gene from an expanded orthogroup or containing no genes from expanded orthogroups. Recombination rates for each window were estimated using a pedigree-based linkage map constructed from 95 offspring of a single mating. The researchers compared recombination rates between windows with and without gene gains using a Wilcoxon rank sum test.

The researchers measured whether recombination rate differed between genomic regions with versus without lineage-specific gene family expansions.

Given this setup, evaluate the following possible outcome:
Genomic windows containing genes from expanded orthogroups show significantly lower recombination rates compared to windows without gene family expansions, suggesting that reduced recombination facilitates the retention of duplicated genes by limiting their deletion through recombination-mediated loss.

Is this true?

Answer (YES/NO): NO